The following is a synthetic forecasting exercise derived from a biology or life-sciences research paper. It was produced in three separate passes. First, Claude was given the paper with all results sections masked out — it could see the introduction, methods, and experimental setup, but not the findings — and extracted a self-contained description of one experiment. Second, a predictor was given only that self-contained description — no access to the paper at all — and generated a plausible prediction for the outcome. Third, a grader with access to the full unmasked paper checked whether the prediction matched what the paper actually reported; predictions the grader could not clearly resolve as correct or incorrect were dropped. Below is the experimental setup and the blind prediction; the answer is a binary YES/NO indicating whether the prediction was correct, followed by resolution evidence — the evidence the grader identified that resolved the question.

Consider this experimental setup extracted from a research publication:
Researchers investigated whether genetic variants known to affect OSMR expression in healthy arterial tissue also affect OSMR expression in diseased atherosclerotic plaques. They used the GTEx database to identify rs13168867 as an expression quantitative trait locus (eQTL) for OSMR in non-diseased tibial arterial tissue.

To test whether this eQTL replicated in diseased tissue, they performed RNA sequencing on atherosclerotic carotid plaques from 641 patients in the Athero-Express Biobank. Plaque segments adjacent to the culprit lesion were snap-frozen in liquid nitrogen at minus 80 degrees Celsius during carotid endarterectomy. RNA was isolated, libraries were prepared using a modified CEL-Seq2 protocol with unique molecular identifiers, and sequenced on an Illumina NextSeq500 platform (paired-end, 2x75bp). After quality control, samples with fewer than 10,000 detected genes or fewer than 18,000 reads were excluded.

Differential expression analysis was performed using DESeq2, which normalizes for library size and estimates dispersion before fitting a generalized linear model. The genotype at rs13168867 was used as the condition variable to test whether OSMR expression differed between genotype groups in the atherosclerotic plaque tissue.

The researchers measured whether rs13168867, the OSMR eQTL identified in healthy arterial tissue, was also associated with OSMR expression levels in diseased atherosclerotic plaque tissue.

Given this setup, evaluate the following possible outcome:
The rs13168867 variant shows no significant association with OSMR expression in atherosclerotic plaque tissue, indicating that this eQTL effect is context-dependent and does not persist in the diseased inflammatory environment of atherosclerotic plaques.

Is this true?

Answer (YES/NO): YES